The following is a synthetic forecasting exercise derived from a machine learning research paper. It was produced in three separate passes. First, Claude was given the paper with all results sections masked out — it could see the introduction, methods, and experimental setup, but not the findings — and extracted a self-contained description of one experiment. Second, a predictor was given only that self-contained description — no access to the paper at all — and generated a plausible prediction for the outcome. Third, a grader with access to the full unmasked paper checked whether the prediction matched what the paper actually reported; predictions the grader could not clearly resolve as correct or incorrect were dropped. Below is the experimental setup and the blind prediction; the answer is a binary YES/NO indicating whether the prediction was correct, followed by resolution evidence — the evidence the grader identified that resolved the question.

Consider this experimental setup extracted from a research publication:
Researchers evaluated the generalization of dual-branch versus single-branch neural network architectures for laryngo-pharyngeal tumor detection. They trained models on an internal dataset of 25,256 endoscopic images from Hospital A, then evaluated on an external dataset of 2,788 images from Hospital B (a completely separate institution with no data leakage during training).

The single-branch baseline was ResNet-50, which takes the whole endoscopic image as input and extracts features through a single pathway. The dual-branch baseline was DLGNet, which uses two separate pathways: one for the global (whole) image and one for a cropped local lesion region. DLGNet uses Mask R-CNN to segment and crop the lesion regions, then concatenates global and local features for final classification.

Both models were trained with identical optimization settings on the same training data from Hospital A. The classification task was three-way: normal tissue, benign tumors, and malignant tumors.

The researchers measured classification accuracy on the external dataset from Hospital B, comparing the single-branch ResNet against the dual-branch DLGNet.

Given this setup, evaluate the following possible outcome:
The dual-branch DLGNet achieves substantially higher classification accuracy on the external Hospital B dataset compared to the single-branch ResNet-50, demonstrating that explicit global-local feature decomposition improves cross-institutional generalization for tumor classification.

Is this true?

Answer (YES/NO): NO